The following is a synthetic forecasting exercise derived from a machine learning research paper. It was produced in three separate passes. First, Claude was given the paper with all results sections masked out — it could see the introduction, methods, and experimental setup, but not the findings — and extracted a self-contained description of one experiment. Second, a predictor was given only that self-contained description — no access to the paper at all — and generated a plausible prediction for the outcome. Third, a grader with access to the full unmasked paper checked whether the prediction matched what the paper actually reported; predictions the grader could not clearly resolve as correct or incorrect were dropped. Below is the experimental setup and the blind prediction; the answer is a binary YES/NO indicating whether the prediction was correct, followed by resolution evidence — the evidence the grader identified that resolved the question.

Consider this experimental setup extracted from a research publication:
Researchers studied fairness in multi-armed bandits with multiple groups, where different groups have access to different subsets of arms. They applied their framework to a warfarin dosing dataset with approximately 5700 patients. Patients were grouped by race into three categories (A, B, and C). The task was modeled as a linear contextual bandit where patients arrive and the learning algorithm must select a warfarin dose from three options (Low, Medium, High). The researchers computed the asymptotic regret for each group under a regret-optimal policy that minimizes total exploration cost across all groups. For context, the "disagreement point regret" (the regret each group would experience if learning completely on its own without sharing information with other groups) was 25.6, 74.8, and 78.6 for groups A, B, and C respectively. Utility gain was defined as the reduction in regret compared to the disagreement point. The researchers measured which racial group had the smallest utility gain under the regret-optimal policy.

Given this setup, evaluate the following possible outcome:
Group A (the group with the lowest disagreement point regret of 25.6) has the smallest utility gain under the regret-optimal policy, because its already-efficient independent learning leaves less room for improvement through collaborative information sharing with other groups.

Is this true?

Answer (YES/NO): NO